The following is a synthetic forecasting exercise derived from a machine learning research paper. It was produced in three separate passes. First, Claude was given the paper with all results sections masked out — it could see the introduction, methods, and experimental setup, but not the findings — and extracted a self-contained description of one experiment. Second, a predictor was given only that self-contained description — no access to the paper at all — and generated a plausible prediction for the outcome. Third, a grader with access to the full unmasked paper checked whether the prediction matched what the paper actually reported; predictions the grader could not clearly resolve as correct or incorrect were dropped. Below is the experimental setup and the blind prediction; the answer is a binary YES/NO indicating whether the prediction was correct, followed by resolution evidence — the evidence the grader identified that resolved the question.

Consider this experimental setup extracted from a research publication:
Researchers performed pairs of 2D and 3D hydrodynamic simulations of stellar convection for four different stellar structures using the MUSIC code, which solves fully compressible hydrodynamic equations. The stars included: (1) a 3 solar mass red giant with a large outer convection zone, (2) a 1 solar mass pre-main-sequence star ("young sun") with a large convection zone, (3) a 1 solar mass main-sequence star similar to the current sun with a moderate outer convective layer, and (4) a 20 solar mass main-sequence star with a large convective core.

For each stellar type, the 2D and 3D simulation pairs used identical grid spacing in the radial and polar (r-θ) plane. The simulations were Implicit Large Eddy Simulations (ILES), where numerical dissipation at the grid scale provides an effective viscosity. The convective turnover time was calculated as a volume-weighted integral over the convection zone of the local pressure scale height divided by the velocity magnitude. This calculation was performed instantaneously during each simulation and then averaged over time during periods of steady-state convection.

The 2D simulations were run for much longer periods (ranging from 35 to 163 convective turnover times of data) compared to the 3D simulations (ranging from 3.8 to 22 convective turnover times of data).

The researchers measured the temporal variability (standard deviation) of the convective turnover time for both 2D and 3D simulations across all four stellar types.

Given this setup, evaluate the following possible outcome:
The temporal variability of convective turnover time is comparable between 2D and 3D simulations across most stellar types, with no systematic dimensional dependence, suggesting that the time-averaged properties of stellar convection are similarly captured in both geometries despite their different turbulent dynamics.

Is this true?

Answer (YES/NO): NO